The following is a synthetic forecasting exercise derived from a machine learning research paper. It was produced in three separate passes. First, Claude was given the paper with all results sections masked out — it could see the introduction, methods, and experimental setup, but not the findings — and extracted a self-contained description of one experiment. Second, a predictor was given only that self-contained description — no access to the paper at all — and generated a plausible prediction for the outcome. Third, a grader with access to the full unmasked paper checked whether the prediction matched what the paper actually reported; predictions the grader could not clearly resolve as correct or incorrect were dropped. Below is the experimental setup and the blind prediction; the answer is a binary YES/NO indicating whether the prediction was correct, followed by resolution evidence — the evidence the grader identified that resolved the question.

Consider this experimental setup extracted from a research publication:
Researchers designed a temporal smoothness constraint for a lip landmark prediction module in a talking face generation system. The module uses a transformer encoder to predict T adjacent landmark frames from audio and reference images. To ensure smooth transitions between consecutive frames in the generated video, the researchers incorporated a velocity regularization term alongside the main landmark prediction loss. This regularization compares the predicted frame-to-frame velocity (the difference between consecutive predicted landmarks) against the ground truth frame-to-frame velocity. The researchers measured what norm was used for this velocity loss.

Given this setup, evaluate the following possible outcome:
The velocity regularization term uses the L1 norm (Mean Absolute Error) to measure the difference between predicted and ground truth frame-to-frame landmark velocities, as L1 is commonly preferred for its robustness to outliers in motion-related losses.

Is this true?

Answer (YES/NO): NO